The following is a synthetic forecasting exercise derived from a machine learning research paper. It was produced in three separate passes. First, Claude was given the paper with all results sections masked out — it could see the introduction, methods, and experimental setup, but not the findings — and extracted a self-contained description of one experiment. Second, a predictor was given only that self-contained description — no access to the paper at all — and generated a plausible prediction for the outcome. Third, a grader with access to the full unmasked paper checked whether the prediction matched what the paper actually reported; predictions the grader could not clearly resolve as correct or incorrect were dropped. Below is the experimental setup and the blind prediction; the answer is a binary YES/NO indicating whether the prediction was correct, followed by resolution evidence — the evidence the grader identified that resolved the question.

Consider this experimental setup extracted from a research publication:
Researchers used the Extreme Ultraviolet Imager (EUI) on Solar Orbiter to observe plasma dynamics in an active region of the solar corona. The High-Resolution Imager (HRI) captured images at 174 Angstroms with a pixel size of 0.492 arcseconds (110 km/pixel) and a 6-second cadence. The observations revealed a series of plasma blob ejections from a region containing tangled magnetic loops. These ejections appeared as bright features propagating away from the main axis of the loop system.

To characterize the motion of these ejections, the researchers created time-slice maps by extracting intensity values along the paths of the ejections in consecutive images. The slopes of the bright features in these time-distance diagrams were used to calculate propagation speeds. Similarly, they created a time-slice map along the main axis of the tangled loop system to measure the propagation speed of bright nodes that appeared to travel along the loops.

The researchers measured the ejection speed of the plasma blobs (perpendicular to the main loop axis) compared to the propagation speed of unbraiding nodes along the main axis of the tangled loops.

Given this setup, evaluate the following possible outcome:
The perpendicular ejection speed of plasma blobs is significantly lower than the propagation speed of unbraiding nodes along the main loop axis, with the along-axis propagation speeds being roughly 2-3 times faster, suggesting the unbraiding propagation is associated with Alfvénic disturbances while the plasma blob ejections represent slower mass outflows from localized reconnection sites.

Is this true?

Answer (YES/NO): NO